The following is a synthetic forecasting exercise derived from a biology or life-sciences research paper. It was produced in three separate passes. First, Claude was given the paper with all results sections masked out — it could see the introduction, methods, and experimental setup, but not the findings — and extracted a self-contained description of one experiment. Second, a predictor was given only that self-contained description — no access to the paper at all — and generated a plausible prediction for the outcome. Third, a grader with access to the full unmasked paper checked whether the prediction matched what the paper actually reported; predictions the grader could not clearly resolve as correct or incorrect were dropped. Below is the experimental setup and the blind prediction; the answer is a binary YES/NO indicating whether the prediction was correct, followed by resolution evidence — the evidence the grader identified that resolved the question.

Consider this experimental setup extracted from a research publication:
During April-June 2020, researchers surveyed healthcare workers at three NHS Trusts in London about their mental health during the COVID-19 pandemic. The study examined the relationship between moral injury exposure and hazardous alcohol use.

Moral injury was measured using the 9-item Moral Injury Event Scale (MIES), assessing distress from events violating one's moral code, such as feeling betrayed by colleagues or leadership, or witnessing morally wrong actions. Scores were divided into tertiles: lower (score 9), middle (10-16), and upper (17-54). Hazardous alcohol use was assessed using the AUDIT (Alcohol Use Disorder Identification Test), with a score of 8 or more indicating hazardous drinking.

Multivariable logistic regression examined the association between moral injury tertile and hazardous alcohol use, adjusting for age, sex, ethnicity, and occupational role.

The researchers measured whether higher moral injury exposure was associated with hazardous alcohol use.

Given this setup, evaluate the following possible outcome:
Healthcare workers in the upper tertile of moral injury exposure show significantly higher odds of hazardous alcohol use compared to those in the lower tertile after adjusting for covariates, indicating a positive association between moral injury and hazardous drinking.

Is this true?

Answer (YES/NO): YES